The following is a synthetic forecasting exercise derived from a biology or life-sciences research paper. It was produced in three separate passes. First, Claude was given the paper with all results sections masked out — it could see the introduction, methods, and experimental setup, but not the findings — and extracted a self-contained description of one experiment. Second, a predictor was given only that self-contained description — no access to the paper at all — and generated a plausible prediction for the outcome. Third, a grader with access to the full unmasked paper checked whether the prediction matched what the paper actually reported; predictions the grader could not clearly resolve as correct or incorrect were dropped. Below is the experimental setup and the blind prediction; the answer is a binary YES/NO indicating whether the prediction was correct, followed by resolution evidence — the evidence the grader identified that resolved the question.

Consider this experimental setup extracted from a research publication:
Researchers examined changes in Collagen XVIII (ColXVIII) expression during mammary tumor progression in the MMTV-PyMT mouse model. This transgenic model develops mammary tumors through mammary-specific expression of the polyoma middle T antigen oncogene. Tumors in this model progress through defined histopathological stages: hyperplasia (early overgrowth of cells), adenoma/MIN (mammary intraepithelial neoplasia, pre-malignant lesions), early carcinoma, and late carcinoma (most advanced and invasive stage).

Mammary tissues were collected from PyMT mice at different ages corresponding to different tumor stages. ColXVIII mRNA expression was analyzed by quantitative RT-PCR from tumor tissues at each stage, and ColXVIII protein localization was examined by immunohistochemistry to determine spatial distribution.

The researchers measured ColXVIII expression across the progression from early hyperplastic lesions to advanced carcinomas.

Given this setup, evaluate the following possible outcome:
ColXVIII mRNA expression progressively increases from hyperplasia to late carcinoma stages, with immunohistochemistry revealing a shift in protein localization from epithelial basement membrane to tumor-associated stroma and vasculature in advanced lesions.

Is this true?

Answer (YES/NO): NO